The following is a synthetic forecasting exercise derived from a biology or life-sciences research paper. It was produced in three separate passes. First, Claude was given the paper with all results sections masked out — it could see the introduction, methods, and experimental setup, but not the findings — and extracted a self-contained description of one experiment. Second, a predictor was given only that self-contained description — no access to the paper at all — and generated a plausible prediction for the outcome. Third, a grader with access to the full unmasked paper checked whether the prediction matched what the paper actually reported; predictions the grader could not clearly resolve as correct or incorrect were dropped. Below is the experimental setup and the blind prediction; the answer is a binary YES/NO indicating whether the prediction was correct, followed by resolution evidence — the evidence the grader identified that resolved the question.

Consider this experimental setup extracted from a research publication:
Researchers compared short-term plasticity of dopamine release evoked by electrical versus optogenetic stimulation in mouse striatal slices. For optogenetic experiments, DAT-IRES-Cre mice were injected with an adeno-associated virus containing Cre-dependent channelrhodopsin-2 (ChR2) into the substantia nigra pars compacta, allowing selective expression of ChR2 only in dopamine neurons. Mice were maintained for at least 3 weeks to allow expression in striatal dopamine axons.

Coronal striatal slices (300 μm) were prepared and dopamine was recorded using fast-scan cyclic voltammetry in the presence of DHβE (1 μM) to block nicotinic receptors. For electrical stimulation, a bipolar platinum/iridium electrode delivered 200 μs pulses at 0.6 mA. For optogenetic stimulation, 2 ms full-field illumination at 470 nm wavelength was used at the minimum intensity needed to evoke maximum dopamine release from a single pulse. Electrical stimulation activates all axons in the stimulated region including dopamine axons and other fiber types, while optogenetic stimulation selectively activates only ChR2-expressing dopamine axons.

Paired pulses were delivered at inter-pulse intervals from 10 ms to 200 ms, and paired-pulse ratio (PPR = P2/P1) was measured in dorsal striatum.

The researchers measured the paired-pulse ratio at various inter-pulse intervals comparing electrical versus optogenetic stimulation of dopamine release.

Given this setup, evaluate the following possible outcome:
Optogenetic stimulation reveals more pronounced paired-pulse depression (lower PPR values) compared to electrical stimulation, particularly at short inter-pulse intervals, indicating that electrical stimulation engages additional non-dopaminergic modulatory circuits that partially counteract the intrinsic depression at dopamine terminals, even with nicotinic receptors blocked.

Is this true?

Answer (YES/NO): NO